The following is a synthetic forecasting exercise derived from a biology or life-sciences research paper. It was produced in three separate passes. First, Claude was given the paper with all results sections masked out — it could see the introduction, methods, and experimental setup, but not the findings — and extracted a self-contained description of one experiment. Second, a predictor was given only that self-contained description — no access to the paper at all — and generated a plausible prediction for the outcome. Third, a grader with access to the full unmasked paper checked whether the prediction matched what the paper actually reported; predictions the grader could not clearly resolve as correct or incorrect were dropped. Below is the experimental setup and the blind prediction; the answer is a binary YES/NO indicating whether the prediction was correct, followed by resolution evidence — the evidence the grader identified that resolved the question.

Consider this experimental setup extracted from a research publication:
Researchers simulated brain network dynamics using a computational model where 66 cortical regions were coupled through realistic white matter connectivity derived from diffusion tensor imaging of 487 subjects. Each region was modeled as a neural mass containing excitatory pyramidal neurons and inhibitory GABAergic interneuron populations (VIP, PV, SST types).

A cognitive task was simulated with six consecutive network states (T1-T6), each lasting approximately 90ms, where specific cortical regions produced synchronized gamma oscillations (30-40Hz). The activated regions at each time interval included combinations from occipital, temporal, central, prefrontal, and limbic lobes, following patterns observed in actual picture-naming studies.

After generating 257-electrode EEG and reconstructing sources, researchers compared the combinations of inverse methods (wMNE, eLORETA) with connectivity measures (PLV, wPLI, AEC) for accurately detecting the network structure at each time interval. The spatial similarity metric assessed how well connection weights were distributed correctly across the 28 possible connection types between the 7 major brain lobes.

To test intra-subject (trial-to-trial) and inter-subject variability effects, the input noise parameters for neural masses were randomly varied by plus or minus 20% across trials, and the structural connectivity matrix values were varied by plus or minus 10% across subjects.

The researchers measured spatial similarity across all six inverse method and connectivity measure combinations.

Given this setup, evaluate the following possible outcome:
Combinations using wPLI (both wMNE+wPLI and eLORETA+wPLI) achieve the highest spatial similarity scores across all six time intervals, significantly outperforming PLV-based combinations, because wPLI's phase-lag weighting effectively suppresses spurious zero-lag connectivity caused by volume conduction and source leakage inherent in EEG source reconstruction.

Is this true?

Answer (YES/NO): NO